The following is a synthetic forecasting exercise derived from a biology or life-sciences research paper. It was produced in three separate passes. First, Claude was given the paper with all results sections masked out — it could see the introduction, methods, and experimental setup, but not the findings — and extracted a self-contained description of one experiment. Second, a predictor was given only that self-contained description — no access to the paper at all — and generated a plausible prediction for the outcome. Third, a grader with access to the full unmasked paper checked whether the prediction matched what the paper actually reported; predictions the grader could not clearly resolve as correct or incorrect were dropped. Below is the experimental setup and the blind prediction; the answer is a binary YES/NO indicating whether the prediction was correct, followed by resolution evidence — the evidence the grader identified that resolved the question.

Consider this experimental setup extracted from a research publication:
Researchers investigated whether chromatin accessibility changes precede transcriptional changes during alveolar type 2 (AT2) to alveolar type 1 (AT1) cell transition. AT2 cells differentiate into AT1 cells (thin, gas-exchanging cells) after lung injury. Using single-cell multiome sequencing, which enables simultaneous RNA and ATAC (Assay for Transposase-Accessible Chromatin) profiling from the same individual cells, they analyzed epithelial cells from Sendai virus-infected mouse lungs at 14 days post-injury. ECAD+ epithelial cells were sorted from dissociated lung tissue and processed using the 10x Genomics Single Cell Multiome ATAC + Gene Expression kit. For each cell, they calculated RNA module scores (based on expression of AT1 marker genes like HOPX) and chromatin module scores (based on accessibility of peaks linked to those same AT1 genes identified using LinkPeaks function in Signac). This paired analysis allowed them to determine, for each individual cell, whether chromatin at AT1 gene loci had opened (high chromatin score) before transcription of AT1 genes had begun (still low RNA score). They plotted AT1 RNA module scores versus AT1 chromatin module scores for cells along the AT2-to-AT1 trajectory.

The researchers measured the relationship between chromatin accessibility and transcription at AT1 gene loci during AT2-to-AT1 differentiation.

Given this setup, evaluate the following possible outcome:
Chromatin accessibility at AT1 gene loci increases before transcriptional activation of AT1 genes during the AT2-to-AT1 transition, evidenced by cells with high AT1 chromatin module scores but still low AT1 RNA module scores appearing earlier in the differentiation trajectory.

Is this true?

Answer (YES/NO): NO